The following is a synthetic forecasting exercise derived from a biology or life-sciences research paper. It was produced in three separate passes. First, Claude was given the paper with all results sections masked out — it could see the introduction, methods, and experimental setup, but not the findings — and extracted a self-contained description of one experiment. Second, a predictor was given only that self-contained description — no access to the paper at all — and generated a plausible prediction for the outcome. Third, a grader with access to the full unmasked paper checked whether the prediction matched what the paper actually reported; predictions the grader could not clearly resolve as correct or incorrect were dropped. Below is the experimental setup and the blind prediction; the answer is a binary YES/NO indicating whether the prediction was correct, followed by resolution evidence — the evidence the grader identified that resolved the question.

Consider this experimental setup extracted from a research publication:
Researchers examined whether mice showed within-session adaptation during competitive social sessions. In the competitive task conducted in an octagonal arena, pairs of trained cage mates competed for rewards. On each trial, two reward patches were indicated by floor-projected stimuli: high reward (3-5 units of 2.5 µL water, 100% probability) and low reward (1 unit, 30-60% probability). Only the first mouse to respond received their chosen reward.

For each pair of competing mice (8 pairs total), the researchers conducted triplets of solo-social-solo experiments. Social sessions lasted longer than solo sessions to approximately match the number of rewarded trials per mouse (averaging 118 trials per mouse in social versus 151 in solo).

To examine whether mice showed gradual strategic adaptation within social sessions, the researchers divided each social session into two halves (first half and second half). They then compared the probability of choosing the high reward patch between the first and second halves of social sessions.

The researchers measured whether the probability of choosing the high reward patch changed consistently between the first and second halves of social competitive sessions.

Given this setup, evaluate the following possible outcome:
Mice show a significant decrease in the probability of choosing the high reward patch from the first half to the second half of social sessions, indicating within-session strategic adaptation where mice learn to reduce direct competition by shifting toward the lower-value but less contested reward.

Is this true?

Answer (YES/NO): NO